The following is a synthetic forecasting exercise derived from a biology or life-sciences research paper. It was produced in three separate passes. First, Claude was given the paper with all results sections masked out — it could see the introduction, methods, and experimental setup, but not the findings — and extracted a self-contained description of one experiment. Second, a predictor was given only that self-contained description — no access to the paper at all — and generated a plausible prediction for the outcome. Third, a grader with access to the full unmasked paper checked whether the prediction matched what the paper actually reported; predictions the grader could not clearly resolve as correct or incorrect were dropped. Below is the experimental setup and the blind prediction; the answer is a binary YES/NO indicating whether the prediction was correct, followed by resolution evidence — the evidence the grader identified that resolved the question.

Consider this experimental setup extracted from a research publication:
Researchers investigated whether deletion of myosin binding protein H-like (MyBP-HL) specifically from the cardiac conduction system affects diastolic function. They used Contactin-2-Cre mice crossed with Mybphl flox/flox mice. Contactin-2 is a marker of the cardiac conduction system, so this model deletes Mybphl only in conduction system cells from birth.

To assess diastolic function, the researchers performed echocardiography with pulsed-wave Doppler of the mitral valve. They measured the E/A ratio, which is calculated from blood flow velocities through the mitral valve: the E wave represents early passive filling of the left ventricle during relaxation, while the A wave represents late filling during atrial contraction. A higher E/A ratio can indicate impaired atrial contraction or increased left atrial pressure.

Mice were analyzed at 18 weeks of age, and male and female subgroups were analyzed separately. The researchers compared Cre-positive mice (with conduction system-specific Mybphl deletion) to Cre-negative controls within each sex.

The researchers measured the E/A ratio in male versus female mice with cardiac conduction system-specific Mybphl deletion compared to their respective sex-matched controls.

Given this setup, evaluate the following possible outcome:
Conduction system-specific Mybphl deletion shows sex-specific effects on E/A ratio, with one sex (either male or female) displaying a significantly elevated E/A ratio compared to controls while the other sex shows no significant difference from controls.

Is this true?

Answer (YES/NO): YES